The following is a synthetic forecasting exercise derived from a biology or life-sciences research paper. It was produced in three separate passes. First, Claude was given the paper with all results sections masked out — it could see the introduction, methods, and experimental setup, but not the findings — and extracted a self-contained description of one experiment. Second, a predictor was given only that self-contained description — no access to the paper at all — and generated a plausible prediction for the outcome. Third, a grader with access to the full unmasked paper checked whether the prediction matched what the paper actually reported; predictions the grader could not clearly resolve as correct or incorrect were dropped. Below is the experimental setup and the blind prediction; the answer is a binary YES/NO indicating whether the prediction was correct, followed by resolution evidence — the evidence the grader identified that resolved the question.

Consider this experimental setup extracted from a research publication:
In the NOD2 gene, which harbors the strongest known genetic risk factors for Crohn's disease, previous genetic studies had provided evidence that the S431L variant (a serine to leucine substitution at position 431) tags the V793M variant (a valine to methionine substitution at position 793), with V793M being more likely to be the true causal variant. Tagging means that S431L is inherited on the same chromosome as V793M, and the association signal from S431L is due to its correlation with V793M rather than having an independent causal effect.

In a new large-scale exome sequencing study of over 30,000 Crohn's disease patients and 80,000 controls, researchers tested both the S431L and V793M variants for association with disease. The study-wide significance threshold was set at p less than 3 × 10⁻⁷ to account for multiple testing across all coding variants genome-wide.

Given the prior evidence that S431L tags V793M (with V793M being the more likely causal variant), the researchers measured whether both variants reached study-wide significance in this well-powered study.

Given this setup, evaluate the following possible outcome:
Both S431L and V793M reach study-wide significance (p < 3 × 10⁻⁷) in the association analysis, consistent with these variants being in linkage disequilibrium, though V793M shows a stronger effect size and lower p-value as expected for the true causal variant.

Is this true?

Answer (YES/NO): NO